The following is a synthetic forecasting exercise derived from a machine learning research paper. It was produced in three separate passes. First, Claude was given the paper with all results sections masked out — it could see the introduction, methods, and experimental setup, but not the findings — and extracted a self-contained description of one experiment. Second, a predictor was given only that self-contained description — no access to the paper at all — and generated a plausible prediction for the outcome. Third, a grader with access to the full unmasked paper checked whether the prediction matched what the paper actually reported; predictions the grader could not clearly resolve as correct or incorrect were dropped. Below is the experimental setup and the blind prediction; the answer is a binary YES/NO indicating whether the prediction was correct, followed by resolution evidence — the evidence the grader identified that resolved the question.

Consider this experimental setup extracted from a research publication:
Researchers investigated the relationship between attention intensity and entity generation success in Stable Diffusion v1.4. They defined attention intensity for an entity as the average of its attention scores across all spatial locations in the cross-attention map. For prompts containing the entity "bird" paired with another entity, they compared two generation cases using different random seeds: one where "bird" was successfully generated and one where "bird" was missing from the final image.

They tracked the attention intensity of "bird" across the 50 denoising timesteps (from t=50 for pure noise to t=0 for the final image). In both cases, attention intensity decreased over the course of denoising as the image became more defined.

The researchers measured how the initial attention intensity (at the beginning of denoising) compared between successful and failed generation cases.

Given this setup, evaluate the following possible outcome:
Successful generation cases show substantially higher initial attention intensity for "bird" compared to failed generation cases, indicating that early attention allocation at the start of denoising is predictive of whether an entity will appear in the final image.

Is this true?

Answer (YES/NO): YES